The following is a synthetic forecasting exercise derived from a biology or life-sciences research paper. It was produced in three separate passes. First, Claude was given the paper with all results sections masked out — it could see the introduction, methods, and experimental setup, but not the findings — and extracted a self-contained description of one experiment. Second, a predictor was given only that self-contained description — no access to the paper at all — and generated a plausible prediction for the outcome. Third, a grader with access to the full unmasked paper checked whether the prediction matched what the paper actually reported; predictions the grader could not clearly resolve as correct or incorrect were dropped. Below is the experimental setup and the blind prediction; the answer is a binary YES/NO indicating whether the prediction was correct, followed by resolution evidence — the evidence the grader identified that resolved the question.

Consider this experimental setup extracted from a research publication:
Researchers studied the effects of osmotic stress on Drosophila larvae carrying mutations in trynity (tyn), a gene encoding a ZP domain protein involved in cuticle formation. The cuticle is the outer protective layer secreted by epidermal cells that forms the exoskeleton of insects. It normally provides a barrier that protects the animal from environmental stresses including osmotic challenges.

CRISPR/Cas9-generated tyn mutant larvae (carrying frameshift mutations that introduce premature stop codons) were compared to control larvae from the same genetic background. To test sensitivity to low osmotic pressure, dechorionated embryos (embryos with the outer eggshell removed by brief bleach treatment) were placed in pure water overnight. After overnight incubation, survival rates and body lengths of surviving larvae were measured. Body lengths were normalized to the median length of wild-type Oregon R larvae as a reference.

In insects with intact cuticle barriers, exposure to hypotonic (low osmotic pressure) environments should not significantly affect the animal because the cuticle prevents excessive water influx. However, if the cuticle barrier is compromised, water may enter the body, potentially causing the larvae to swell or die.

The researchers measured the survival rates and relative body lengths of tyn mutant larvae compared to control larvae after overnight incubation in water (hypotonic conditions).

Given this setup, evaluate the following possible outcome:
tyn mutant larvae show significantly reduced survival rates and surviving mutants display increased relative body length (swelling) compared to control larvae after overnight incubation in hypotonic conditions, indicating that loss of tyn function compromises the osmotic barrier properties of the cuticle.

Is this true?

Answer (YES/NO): NO